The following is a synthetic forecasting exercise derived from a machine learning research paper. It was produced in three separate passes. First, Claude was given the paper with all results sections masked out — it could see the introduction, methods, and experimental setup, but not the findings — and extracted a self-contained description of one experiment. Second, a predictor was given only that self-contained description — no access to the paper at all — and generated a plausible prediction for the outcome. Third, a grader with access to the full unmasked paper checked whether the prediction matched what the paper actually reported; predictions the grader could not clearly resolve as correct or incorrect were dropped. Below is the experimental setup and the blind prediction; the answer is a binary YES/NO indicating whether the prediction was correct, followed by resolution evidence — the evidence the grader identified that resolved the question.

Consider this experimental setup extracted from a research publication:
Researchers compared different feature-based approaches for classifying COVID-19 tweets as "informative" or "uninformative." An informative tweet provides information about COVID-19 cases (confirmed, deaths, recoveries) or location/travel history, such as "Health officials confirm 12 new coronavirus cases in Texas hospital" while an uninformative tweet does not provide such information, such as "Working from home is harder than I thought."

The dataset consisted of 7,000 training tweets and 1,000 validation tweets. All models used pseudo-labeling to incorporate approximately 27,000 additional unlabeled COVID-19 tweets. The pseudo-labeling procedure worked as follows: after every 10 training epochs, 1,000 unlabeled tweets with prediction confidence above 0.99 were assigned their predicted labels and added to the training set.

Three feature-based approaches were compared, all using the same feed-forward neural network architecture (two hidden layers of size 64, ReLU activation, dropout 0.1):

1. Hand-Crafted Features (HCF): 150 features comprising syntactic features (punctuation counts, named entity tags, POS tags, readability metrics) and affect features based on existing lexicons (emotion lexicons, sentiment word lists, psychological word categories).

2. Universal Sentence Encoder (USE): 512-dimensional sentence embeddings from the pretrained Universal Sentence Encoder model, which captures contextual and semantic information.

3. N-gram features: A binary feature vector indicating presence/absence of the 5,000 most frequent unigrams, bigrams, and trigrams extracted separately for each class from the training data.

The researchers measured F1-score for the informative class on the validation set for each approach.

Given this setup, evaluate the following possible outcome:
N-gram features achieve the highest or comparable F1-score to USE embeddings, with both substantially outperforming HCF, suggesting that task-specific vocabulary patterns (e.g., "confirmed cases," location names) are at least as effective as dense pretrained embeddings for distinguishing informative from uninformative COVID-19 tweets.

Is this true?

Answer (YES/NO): YES